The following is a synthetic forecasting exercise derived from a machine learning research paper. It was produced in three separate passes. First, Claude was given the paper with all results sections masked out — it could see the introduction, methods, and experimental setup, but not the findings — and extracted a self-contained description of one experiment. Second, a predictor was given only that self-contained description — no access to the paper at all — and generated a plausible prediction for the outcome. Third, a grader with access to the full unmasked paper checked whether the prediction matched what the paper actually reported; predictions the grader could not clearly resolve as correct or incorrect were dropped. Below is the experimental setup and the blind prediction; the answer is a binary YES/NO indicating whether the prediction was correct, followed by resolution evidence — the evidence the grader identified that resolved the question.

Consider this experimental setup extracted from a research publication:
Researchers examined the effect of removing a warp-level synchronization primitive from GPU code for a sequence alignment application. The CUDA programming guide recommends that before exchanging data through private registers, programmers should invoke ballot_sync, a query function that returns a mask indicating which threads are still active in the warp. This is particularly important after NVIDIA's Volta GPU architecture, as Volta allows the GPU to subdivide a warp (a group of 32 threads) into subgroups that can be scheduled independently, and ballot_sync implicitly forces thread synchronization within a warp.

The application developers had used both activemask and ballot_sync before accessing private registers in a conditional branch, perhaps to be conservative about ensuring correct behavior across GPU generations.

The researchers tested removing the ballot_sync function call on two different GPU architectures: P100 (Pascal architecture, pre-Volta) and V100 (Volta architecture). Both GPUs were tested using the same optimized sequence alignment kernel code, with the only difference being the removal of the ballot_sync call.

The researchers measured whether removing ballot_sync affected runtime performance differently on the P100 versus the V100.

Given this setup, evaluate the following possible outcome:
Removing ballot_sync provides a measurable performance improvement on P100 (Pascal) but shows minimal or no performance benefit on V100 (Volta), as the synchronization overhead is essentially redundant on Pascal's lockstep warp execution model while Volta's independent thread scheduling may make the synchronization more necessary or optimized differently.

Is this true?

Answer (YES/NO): NO